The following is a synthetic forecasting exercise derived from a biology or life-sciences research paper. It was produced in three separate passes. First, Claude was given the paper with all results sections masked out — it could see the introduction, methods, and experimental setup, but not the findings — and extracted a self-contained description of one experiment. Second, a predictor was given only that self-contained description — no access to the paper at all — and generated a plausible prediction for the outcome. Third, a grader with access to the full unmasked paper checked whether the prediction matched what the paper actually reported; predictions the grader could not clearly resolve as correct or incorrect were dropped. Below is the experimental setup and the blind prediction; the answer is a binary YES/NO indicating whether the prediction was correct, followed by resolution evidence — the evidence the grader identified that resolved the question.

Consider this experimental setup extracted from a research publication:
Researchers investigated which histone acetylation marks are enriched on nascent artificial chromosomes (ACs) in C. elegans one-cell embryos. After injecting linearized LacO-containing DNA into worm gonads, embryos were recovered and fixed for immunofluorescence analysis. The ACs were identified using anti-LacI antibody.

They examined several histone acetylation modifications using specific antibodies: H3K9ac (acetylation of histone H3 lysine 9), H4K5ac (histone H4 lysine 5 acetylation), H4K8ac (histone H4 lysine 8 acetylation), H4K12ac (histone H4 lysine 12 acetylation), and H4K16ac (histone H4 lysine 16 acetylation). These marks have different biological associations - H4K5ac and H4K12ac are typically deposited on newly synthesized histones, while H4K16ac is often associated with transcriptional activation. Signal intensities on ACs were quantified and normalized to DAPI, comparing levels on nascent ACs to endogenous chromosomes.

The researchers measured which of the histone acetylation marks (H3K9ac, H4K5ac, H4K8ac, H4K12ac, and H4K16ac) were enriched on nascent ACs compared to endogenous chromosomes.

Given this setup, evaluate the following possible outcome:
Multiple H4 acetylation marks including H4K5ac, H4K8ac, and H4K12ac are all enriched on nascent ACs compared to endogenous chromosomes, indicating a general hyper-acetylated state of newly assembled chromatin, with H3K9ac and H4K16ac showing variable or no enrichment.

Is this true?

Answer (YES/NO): NO